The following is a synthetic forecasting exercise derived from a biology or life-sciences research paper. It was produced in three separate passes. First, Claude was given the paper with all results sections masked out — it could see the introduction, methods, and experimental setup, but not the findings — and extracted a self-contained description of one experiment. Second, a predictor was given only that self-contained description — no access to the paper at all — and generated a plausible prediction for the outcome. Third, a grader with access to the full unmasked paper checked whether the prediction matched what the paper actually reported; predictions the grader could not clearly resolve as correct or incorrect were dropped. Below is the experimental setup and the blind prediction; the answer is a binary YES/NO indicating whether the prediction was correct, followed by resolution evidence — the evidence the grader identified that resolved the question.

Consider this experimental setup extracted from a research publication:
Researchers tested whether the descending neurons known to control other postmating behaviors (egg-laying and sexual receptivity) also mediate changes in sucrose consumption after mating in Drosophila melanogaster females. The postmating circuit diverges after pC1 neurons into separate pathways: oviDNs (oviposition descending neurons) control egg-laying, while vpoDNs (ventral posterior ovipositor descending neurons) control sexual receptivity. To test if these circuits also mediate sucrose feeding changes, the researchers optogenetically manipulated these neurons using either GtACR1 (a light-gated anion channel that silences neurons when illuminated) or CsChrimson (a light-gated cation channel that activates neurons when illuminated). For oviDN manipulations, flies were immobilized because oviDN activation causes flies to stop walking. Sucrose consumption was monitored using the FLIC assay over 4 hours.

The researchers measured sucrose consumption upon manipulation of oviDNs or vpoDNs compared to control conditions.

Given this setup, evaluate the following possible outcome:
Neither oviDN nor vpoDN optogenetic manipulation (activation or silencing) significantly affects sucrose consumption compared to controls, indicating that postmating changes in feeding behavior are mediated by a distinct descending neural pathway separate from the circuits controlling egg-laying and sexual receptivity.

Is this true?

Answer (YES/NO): YES